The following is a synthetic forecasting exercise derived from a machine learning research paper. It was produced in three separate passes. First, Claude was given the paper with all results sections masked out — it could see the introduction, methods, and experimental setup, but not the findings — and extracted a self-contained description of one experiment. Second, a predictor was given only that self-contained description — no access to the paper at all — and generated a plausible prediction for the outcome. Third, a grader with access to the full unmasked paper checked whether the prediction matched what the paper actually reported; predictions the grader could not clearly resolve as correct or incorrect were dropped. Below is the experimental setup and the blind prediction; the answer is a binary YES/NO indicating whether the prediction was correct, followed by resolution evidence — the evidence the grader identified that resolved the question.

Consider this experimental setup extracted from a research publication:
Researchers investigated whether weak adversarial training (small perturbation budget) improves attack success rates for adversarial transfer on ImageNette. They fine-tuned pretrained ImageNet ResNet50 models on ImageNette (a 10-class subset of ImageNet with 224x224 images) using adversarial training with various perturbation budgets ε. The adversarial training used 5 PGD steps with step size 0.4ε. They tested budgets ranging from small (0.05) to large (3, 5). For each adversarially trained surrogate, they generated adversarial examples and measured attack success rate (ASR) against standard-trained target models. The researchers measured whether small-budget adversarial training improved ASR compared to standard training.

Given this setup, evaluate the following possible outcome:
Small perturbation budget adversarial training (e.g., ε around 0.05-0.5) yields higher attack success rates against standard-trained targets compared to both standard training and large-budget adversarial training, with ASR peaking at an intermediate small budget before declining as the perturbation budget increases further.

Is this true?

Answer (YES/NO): YES